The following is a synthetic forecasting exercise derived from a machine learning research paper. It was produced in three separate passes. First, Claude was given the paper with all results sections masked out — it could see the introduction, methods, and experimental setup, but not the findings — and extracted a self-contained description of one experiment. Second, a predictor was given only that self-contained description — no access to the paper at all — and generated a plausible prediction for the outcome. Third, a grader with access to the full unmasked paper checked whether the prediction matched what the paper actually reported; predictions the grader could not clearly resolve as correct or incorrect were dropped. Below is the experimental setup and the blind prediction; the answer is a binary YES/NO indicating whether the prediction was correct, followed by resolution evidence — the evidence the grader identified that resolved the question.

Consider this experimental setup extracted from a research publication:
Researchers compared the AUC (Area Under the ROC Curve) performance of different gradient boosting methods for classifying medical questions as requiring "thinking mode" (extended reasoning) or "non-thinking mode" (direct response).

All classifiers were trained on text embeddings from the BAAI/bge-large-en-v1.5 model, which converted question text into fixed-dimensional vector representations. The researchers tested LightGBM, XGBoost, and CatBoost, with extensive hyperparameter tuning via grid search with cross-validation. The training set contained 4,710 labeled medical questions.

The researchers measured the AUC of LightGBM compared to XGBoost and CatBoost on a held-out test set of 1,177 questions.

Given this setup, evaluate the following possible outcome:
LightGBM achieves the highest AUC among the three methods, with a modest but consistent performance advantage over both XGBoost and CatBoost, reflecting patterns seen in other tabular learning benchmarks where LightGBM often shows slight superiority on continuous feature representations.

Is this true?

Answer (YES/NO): NO